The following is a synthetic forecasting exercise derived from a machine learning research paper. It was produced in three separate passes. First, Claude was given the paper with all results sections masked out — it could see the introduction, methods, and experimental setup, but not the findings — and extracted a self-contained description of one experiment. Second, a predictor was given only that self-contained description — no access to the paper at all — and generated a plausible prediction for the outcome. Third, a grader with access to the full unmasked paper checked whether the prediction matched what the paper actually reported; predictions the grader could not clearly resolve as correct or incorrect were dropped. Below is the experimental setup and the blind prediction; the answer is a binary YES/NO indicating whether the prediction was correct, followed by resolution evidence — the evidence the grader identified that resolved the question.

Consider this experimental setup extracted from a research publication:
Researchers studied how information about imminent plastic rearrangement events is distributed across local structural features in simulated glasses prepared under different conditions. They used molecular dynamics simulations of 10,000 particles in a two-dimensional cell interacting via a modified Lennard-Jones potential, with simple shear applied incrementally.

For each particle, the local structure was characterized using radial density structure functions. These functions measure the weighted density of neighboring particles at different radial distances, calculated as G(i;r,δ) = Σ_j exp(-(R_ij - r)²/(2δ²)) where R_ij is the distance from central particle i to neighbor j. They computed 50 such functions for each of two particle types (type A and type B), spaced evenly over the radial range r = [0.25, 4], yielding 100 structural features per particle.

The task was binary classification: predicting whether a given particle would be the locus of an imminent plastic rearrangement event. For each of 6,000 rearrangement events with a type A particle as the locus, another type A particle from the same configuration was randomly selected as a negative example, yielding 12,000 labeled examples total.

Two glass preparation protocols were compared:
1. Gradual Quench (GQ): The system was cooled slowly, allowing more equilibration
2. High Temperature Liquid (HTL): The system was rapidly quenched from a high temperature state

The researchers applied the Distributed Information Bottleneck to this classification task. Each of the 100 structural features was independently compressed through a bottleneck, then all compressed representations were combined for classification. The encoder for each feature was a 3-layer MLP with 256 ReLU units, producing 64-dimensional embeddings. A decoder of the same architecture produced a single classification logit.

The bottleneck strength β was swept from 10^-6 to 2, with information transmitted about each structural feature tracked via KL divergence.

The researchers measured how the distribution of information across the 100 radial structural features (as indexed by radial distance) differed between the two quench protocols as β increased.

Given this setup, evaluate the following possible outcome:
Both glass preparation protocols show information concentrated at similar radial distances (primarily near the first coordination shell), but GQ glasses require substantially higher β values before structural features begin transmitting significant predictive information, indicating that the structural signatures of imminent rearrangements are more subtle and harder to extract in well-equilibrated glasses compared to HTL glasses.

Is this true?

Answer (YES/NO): NO